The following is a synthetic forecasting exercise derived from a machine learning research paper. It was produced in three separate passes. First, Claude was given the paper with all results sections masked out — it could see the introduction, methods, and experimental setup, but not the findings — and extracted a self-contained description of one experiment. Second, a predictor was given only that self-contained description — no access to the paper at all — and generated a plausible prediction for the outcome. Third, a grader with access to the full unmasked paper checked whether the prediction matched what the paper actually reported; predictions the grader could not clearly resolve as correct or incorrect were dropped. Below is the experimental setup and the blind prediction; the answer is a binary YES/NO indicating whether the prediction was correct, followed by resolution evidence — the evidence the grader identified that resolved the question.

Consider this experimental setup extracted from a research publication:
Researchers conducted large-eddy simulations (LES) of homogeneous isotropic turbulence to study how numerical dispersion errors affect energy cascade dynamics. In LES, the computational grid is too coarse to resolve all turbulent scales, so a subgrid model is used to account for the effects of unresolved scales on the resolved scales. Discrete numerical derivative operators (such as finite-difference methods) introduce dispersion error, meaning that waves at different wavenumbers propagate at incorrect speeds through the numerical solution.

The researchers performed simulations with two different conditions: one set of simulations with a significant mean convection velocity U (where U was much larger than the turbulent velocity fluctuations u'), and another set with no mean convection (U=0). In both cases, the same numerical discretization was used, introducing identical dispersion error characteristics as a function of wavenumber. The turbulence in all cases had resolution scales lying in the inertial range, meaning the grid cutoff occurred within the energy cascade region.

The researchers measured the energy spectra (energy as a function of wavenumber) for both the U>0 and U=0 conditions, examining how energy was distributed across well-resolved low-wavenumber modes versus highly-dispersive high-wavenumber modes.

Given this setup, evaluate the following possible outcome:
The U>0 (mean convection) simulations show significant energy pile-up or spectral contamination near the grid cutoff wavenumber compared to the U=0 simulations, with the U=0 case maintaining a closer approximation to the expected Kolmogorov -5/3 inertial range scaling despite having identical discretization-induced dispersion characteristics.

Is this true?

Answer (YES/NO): NO